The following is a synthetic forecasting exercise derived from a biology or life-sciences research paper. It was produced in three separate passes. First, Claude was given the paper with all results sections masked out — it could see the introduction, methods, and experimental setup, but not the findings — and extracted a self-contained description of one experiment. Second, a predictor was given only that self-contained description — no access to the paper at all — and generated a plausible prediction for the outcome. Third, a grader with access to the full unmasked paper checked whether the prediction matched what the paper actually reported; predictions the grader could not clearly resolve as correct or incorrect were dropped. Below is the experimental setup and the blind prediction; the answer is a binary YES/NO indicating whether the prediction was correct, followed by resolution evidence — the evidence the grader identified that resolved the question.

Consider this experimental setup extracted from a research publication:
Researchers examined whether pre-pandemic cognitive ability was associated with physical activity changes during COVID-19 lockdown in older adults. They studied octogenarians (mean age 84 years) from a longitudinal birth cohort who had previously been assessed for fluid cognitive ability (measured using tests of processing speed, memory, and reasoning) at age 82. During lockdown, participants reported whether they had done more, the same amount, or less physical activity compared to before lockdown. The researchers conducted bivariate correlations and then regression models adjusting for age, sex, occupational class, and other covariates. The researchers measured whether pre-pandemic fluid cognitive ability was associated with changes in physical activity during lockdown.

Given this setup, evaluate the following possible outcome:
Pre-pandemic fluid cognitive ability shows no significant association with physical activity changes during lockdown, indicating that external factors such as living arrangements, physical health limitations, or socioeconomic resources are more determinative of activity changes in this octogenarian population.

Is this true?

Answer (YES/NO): NO